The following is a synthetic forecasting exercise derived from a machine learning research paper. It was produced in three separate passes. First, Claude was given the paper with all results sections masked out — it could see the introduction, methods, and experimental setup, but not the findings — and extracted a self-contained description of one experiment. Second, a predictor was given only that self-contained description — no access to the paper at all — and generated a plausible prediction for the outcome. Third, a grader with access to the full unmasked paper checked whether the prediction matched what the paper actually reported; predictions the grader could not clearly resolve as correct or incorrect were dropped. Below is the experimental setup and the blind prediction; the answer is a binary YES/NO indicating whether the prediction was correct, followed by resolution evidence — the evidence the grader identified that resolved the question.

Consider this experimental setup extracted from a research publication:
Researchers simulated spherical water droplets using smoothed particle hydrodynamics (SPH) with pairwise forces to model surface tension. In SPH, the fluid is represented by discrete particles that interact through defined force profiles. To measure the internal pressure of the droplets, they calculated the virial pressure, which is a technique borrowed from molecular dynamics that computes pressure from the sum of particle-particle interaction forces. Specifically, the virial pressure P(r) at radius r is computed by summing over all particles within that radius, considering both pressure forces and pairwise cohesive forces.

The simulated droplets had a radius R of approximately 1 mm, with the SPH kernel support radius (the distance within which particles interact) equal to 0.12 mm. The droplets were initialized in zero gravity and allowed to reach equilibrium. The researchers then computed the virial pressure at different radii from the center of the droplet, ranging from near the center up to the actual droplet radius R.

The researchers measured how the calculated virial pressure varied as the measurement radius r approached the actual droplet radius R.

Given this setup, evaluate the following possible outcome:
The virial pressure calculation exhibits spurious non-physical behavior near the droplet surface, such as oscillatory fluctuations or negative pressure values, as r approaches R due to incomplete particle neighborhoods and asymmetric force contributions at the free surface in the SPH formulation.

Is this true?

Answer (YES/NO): NO